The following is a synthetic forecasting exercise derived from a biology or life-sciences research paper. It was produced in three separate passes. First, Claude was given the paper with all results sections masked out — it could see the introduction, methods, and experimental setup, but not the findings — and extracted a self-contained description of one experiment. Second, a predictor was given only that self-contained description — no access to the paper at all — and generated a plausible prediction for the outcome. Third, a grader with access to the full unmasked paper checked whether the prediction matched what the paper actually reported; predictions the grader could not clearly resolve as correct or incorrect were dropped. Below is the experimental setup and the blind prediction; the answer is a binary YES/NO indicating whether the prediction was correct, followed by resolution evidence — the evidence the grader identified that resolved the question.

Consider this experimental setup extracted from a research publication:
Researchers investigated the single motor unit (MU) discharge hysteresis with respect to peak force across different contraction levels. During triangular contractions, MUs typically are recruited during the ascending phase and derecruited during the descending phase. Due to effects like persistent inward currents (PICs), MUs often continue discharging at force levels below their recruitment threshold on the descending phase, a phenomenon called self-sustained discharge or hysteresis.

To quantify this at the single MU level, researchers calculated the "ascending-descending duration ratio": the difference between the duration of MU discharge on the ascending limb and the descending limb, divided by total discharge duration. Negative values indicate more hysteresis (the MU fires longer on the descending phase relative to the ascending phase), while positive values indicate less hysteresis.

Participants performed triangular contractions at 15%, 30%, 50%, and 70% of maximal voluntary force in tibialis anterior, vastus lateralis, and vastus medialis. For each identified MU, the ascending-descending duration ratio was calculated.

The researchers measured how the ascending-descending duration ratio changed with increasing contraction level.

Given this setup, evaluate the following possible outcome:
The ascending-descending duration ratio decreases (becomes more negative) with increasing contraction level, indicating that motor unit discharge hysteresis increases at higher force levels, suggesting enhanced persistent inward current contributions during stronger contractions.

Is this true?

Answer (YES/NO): YES